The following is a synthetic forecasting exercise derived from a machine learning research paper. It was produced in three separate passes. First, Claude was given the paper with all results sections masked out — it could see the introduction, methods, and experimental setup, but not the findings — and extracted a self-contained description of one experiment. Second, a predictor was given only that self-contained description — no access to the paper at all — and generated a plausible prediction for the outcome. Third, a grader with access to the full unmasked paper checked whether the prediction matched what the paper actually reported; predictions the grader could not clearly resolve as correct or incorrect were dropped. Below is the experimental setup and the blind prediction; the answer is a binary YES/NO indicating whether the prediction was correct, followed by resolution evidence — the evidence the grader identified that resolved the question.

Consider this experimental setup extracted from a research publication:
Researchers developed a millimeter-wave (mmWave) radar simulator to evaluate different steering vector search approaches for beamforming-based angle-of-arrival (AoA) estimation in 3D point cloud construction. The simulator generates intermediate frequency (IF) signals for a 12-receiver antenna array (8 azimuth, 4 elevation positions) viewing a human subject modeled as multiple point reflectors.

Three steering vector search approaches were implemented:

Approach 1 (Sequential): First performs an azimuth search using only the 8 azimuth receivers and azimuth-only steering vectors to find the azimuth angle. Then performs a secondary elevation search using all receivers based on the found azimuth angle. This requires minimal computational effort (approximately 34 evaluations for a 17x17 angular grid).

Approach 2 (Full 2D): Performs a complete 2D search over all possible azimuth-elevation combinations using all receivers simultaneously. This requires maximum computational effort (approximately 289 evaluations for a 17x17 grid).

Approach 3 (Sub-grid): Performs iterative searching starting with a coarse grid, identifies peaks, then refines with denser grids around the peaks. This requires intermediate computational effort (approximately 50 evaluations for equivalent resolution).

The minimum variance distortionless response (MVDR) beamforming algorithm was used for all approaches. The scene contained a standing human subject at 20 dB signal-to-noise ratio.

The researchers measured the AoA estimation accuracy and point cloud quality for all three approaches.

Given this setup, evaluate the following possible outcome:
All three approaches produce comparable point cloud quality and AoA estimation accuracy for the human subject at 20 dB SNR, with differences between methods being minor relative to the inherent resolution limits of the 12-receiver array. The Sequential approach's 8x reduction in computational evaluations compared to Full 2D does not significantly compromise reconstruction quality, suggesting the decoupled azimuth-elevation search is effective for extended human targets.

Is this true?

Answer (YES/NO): NO